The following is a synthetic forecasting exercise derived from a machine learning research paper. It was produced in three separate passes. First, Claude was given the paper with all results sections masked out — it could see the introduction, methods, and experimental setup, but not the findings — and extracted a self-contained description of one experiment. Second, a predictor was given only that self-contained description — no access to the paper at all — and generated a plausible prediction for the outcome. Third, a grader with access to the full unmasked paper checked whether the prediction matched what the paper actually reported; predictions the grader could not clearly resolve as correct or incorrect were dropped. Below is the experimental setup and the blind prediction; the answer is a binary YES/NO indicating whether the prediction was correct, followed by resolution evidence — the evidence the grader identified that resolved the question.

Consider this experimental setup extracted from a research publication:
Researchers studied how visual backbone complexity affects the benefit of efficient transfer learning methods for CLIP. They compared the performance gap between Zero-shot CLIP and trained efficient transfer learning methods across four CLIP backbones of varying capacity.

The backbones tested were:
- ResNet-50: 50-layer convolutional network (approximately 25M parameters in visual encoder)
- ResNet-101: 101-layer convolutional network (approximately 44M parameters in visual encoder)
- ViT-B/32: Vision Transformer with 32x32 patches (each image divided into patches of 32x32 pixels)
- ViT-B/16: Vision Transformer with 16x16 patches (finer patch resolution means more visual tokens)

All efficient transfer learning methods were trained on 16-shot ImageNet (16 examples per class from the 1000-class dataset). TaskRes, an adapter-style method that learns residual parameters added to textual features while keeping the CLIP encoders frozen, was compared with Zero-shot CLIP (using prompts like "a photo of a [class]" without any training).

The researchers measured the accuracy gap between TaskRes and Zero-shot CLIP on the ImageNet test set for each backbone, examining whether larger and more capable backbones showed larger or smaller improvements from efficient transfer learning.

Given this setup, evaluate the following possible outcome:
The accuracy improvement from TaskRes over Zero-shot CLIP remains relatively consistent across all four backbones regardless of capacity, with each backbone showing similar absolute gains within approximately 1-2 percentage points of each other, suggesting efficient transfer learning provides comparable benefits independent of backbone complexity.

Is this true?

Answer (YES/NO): YES